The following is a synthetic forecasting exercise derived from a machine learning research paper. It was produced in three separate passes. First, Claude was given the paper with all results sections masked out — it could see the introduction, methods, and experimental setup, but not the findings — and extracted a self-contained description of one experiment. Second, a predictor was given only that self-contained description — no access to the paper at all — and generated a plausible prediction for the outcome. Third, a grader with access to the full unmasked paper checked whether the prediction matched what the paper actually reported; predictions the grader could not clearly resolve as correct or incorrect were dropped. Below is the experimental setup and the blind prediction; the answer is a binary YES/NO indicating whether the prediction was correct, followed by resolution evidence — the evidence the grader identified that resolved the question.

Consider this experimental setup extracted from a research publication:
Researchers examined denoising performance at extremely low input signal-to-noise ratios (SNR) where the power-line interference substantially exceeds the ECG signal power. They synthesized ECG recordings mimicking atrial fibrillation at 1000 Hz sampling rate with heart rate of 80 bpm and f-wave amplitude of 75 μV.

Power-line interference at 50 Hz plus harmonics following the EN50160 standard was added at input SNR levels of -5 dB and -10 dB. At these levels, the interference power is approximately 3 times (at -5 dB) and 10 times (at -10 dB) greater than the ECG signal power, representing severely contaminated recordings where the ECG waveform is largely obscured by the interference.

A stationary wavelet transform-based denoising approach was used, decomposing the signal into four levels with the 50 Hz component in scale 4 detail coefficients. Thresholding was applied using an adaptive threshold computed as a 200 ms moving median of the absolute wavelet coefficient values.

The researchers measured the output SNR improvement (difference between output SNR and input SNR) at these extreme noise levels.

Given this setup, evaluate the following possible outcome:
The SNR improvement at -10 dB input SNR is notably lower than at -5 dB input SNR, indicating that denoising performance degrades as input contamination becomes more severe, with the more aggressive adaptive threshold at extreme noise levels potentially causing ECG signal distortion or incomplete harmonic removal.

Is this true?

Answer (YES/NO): NO